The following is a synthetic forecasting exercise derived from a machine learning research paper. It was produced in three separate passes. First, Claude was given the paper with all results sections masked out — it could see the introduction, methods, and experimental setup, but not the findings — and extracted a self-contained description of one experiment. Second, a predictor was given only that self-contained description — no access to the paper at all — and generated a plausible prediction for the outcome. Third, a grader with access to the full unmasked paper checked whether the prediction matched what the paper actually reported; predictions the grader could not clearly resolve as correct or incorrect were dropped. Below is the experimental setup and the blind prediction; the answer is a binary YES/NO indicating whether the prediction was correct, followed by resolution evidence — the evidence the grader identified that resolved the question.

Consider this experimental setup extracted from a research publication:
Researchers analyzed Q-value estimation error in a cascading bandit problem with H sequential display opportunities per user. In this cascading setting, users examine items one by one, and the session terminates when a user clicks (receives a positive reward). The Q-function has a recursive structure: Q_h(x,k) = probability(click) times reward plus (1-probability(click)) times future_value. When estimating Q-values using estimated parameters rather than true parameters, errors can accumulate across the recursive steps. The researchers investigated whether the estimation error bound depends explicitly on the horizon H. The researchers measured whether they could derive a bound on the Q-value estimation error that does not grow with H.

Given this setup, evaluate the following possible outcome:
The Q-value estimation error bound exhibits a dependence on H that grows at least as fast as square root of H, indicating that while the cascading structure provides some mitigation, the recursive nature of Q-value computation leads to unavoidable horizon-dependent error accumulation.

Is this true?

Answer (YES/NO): NO